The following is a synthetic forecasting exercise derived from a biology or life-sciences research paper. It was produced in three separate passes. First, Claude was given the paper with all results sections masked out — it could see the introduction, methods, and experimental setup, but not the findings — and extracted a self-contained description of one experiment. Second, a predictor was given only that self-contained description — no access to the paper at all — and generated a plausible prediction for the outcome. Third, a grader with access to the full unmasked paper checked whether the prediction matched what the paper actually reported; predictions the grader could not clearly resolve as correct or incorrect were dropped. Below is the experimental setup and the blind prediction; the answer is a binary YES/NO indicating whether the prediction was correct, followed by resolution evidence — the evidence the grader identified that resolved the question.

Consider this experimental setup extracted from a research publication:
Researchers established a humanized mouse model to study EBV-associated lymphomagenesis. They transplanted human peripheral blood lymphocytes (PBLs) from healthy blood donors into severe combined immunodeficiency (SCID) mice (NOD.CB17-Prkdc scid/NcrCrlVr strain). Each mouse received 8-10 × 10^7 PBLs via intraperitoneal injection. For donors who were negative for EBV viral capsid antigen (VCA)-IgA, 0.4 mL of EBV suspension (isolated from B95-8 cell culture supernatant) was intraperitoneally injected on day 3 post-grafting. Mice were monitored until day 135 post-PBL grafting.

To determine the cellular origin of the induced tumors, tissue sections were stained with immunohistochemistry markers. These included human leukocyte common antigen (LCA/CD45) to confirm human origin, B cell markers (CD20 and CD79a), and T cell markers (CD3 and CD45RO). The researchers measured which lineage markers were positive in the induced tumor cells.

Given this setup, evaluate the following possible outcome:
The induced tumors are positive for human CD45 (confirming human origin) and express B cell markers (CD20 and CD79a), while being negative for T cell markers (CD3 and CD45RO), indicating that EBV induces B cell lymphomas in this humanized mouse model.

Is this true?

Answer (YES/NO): YES